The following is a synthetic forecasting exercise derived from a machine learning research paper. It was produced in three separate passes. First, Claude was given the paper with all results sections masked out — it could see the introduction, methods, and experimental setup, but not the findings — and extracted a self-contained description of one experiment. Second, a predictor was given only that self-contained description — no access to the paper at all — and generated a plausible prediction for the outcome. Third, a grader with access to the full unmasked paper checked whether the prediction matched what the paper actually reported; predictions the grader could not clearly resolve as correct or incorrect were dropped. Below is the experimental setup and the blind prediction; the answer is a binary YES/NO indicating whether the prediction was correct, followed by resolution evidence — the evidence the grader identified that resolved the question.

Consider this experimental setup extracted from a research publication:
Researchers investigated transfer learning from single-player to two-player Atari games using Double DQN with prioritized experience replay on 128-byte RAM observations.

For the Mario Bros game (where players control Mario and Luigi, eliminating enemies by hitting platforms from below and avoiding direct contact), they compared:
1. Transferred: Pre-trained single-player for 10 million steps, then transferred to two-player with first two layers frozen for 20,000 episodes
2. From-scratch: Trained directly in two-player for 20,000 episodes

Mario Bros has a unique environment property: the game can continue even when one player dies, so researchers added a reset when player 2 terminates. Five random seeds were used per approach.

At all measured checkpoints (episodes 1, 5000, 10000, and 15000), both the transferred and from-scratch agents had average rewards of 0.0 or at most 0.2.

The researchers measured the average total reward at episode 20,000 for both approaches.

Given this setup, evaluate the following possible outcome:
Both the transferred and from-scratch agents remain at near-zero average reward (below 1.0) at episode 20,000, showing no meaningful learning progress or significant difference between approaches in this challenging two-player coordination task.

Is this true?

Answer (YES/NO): NO